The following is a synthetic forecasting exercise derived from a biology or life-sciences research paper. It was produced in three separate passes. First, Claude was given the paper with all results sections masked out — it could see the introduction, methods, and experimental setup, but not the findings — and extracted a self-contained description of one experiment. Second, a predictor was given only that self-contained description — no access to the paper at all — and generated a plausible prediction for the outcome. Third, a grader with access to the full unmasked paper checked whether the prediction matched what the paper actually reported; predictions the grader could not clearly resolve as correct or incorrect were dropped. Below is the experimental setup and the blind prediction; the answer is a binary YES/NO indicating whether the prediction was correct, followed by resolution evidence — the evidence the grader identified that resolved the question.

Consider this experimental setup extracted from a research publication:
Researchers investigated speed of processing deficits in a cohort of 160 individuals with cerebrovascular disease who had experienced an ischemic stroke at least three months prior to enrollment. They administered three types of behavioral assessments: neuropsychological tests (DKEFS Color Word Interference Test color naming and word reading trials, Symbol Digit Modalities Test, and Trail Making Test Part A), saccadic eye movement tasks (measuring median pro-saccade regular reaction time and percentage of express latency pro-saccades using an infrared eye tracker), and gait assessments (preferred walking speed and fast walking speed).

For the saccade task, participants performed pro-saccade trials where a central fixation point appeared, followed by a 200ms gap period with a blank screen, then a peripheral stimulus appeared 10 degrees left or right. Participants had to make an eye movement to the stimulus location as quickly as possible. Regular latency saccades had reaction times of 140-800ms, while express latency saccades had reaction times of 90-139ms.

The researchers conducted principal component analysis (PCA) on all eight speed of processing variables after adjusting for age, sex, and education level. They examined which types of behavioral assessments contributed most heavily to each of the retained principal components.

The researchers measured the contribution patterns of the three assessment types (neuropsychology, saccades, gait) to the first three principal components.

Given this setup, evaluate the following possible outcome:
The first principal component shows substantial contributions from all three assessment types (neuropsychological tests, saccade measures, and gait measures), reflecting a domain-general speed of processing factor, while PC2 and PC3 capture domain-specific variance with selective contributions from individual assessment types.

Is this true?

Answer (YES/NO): NO